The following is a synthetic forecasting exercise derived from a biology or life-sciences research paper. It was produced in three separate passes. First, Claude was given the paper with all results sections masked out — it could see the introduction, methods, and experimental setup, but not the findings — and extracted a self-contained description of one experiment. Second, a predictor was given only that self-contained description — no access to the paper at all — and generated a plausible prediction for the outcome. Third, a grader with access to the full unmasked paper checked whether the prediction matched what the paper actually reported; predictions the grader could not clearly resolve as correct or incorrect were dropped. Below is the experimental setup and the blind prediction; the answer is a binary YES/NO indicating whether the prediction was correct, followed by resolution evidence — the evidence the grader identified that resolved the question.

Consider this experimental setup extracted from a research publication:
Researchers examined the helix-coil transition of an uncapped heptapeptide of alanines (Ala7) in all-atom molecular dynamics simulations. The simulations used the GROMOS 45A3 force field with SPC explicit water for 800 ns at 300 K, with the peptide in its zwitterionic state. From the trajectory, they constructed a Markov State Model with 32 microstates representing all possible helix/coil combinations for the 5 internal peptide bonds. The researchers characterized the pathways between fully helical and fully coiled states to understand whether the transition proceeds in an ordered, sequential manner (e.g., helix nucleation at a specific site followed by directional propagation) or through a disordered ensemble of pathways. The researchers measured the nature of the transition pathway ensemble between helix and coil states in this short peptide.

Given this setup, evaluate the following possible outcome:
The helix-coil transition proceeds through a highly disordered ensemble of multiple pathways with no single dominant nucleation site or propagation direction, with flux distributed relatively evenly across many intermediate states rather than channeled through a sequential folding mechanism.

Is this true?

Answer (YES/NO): YES